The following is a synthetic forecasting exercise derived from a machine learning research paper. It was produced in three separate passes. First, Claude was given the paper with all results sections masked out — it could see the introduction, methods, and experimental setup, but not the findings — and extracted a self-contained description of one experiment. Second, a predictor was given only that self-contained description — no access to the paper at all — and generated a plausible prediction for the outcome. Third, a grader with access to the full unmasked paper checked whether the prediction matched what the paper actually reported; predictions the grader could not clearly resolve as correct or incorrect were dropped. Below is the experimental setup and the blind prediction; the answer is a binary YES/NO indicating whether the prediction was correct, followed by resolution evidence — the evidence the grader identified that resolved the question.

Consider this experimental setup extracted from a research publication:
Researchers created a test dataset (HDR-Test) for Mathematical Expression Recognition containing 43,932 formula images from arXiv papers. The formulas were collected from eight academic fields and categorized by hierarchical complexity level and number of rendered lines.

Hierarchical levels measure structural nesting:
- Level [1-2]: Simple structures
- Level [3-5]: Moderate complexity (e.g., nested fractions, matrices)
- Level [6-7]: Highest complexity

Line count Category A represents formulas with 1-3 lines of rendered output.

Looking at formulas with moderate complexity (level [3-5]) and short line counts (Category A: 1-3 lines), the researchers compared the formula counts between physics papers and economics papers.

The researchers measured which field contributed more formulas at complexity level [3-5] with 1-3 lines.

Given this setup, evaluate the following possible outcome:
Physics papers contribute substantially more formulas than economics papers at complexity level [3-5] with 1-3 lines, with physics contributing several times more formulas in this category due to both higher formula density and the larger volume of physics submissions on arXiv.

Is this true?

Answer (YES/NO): NO